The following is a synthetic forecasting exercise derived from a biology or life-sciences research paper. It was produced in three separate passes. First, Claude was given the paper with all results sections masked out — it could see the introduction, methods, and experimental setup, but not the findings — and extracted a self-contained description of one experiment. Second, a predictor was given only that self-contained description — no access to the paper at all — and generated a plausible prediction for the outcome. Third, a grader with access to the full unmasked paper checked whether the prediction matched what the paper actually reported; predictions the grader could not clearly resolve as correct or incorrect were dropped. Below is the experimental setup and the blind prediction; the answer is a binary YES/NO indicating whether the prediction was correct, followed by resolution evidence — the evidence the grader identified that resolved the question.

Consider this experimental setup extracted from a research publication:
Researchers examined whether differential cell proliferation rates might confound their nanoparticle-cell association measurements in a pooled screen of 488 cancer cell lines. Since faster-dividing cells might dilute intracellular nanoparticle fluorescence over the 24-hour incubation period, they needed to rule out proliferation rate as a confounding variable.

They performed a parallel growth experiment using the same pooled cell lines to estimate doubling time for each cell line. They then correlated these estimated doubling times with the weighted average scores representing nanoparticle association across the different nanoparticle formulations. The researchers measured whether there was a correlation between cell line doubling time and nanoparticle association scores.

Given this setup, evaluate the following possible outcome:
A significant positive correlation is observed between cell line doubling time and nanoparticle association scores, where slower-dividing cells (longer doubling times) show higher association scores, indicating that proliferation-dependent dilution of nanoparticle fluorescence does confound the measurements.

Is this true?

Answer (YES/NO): NO